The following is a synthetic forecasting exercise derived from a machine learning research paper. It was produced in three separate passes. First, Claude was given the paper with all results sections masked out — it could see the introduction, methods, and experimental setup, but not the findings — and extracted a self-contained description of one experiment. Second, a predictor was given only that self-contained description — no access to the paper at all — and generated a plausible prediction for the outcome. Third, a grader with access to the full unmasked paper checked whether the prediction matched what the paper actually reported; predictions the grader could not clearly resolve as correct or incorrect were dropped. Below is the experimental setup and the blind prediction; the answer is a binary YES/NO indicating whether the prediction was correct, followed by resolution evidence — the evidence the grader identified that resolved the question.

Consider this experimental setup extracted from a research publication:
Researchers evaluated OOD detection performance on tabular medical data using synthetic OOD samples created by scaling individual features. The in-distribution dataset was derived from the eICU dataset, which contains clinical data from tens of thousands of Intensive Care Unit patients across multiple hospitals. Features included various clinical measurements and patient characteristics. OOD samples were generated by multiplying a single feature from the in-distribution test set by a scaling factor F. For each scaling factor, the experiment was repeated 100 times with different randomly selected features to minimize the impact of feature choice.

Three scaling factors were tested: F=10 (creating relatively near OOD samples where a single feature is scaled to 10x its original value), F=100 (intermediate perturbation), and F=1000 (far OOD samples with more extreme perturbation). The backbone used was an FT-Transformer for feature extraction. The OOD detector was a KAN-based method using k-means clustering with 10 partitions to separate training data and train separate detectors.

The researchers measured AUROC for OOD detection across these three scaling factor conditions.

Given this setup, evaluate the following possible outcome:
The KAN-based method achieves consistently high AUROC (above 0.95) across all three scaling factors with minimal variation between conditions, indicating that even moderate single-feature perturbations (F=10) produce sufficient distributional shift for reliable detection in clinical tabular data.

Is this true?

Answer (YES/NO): NO